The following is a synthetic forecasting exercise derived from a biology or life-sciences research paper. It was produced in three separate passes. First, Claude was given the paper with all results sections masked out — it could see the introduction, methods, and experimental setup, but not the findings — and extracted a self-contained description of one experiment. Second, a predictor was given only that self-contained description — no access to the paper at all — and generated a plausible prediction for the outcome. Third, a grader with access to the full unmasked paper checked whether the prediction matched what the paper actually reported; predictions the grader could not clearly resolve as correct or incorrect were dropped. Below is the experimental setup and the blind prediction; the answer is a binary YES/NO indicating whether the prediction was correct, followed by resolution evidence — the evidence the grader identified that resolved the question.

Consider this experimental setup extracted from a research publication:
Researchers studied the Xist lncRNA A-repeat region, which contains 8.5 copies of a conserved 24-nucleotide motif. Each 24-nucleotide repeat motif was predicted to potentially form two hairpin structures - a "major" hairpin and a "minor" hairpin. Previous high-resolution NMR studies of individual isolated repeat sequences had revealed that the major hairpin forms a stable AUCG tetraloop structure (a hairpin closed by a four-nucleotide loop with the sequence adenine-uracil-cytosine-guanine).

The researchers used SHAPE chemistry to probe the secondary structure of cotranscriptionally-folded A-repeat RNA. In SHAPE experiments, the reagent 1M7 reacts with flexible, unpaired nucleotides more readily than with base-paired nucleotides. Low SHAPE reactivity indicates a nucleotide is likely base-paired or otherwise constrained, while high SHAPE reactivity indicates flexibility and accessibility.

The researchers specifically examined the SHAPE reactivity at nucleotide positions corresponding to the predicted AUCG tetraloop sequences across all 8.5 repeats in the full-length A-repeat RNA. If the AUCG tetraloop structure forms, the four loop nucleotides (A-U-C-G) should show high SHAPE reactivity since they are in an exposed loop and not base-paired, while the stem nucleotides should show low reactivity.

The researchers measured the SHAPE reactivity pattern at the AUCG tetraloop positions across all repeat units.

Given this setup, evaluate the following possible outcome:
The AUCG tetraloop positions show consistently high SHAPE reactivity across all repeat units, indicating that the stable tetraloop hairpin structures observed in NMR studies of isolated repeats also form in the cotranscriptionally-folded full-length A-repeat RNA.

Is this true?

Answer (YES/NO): YES